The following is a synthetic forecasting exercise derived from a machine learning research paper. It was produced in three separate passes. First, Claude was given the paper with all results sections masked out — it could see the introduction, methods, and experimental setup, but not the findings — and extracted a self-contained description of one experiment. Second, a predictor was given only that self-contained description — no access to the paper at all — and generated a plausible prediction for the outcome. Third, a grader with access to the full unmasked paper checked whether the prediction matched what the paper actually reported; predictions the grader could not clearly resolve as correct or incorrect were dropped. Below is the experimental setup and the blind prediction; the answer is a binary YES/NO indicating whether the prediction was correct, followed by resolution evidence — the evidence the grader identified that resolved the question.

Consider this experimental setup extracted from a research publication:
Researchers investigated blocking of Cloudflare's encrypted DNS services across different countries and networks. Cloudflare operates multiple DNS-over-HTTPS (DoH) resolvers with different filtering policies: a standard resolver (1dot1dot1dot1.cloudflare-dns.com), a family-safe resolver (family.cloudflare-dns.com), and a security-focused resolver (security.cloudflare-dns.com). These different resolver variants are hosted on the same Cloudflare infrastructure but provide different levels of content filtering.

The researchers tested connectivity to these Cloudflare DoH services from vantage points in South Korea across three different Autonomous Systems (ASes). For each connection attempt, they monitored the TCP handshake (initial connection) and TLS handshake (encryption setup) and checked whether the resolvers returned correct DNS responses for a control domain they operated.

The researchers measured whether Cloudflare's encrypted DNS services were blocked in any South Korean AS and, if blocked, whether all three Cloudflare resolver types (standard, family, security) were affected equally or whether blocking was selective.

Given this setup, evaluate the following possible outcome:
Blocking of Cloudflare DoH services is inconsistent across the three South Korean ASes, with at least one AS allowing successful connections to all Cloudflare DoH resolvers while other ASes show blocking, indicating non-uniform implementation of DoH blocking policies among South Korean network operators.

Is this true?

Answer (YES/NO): YES